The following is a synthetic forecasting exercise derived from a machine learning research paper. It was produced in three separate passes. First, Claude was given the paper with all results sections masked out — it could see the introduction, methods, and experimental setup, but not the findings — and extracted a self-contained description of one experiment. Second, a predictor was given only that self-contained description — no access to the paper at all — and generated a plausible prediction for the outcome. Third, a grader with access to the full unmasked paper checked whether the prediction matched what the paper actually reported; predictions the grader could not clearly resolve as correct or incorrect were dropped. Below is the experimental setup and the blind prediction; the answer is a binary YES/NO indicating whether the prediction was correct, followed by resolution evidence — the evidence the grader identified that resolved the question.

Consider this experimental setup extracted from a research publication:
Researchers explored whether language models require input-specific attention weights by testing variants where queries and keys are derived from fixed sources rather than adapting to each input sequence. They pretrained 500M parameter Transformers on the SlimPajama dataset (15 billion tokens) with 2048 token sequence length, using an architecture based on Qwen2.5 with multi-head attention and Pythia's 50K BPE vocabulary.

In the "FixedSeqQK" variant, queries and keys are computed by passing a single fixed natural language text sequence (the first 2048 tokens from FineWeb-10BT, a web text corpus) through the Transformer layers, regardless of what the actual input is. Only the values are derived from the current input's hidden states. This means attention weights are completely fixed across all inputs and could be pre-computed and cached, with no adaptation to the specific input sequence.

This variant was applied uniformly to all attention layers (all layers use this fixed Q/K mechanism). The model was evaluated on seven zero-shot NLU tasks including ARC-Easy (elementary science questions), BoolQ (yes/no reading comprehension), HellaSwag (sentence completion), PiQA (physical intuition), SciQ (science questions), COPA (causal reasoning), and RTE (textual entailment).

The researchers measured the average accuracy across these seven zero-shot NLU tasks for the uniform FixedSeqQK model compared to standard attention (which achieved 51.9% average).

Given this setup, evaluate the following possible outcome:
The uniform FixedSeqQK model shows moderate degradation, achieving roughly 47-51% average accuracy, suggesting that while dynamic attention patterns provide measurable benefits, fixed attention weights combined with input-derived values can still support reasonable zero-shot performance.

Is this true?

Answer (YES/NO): YES